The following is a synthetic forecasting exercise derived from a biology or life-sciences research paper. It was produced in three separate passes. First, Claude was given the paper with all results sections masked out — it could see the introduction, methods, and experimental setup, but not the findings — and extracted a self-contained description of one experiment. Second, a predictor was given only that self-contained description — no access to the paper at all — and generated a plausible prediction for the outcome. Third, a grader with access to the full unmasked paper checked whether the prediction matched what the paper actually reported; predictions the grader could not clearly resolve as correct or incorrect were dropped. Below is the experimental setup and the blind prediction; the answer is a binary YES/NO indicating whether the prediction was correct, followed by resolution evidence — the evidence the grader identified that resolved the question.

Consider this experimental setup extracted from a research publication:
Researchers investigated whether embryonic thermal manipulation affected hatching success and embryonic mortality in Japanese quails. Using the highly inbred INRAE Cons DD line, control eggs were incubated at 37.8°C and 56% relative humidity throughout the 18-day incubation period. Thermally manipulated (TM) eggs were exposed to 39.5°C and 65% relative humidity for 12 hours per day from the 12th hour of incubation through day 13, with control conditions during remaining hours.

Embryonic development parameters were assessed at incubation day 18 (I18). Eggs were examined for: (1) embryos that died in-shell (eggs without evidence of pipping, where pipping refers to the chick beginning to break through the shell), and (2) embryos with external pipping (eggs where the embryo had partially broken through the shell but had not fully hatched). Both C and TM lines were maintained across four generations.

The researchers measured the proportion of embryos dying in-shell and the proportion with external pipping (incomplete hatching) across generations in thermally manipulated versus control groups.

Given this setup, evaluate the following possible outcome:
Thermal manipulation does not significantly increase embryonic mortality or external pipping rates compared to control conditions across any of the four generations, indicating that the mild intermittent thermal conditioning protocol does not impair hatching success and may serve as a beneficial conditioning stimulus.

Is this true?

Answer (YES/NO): NO